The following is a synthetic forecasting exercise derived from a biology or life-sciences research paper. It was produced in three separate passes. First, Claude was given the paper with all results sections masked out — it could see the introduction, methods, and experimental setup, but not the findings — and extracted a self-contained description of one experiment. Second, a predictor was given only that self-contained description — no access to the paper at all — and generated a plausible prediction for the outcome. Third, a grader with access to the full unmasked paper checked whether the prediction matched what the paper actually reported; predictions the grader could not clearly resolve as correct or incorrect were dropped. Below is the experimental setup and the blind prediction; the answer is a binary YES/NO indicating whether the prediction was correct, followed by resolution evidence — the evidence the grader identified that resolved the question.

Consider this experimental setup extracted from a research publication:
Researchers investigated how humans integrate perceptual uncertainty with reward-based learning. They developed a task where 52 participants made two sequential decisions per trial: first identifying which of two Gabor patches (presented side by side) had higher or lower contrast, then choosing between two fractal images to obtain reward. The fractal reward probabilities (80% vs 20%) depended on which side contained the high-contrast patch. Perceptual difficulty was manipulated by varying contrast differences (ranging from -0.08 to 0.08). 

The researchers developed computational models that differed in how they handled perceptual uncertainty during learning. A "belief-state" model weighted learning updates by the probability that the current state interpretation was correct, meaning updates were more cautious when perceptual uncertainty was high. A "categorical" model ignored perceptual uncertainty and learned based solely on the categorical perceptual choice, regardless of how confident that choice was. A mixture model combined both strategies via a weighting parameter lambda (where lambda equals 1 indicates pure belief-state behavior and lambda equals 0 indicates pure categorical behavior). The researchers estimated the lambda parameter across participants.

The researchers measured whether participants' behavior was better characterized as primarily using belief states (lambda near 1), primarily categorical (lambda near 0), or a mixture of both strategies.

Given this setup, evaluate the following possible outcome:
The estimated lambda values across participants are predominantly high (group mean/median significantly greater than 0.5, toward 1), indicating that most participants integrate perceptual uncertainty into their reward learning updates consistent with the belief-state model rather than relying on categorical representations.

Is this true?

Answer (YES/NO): NO